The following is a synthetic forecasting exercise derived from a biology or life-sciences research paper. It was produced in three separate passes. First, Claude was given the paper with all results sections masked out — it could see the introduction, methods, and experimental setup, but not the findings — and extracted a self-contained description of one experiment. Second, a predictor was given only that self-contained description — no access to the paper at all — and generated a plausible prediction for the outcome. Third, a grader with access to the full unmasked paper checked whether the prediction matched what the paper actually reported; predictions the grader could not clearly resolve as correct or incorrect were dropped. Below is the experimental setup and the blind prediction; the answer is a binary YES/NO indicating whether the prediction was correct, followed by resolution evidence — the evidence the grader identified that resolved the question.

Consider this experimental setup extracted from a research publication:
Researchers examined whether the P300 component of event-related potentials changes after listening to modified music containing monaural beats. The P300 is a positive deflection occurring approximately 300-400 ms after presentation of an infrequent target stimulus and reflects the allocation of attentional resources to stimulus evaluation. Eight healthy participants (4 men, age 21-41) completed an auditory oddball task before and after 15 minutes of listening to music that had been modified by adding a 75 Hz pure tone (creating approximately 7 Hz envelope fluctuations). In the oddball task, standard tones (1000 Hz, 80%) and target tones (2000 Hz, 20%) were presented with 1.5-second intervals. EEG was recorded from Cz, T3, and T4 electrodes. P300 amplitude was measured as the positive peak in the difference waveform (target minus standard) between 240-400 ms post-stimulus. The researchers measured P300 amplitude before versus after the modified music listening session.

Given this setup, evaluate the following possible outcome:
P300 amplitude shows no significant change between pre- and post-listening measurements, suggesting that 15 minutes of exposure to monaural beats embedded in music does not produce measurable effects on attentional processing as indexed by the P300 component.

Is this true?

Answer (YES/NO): YES